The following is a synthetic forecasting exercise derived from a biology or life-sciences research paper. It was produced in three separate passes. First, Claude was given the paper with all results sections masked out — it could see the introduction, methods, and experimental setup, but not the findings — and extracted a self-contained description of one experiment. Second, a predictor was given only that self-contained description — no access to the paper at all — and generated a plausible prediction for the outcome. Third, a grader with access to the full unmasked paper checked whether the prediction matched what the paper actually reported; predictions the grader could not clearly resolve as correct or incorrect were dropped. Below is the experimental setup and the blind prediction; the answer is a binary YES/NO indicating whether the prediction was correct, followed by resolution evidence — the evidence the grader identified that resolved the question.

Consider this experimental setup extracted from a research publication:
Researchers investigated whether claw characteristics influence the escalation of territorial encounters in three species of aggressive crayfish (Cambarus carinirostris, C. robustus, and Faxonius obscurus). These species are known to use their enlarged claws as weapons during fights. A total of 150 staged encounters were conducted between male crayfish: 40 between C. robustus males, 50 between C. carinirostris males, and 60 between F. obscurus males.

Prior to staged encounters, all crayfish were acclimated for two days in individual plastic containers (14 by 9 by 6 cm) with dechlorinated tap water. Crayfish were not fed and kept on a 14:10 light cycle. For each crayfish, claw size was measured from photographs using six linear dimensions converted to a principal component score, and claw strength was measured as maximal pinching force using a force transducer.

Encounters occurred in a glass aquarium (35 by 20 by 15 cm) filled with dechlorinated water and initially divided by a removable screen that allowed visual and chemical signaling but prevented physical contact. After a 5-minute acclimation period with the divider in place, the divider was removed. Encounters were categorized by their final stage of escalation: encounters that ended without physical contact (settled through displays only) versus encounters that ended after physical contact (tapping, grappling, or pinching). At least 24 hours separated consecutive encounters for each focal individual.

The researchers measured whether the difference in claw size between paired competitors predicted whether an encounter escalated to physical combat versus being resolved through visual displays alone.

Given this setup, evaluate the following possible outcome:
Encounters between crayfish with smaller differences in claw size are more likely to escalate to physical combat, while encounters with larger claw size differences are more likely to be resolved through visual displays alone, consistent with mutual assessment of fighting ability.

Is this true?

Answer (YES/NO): NO